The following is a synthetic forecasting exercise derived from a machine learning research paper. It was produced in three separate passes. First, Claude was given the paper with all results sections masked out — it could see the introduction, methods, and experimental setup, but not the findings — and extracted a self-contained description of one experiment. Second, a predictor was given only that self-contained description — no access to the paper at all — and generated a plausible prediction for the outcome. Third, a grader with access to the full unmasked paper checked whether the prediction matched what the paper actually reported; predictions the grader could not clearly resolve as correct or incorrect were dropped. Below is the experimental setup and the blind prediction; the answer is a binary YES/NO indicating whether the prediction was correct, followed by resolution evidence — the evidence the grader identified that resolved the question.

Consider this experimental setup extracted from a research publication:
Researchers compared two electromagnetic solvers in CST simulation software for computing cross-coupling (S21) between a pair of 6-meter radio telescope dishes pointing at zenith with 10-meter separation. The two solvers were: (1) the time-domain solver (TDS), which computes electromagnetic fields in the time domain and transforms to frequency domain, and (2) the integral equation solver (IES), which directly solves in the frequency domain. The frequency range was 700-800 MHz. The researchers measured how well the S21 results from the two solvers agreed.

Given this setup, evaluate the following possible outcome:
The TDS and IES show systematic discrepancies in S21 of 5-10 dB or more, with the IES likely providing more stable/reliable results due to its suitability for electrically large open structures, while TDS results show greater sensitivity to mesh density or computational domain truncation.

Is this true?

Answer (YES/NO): NO